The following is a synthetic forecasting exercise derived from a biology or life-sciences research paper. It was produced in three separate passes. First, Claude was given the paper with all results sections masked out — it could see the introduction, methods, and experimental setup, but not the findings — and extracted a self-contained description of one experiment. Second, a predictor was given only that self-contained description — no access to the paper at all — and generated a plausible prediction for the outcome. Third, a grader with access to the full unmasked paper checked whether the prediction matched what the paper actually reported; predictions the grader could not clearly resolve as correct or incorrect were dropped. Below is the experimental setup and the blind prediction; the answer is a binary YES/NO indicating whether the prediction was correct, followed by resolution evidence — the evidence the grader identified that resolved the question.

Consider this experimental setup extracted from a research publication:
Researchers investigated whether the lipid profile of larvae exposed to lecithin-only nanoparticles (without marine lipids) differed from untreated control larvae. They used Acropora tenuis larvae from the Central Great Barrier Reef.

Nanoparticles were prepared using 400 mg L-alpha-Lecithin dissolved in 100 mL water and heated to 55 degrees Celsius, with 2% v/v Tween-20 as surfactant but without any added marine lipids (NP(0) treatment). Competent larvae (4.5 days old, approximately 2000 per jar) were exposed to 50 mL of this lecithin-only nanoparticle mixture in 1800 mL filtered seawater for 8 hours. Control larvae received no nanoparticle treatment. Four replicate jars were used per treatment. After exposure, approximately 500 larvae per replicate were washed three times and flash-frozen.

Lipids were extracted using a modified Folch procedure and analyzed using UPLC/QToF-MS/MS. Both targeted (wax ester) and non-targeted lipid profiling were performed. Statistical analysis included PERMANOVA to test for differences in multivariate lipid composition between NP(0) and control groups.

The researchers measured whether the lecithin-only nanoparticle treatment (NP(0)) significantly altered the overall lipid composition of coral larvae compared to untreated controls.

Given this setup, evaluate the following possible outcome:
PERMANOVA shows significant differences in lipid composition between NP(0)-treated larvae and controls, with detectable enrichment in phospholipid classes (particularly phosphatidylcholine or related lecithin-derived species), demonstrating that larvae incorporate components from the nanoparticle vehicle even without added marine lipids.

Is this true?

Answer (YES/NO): NO